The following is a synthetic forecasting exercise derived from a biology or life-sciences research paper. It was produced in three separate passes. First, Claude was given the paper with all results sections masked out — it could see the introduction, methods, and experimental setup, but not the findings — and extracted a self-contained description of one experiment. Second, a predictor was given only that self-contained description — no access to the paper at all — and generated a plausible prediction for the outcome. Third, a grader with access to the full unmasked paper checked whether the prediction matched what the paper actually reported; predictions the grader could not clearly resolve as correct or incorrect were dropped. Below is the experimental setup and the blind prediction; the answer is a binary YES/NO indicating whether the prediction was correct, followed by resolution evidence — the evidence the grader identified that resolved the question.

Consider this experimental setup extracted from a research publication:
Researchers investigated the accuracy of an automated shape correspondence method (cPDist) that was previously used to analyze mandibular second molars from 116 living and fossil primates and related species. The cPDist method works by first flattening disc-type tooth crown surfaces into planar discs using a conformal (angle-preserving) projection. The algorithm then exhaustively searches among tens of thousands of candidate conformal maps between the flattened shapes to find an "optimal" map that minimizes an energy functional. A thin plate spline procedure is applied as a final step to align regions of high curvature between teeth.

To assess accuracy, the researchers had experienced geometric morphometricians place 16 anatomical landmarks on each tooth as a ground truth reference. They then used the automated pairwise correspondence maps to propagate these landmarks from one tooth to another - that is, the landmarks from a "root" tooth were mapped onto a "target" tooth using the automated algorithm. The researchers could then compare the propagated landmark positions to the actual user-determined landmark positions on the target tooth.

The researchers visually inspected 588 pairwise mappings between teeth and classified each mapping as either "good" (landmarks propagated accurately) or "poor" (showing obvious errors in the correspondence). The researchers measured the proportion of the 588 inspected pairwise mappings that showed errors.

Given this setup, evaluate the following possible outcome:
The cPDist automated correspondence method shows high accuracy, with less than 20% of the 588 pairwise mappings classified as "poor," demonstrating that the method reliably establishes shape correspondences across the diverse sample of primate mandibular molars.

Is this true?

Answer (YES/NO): NO